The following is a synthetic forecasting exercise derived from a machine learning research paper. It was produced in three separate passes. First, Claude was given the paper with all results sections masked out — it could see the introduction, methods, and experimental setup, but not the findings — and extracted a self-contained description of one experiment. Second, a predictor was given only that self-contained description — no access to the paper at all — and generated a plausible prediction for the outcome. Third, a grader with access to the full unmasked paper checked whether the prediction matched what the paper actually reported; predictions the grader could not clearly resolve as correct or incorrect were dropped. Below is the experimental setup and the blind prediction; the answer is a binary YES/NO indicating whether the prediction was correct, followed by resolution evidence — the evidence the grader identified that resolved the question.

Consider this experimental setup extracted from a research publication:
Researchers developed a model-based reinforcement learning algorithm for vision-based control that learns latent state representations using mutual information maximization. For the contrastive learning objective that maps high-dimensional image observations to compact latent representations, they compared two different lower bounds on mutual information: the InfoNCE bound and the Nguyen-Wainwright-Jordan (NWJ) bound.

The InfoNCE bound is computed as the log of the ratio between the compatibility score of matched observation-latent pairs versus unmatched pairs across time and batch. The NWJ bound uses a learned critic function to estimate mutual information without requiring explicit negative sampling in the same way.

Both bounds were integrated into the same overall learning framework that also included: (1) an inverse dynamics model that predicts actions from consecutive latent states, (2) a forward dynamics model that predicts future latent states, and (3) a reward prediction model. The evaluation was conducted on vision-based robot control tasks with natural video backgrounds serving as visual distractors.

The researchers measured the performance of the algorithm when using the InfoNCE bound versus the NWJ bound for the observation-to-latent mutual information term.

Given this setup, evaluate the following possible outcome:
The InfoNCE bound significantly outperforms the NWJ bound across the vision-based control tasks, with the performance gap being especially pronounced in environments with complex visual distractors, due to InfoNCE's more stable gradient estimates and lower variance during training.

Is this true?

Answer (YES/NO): NO